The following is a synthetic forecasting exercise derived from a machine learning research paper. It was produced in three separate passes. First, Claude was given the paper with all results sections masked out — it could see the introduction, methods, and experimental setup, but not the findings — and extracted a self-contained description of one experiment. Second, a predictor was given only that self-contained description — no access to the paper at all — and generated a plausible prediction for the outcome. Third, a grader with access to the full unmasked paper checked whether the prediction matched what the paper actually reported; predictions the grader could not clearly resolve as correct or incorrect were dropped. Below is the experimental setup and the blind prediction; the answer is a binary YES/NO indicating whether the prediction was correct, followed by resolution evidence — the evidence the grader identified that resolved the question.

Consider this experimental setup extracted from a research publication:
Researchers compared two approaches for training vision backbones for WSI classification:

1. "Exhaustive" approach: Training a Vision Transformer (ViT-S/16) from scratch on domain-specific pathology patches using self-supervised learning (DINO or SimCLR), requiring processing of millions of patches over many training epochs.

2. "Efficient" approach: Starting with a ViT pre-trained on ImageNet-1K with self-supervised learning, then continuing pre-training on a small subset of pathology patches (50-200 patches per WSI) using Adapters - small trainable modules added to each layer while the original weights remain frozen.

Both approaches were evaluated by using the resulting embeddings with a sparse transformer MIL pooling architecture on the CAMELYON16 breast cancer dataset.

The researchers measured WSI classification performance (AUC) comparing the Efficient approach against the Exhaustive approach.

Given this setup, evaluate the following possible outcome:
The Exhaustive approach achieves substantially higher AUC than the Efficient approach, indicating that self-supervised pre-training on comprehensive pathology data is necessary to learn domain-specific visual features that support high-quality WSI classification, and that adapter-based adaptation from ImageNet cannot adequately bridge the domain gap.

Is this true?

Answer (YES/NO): NO